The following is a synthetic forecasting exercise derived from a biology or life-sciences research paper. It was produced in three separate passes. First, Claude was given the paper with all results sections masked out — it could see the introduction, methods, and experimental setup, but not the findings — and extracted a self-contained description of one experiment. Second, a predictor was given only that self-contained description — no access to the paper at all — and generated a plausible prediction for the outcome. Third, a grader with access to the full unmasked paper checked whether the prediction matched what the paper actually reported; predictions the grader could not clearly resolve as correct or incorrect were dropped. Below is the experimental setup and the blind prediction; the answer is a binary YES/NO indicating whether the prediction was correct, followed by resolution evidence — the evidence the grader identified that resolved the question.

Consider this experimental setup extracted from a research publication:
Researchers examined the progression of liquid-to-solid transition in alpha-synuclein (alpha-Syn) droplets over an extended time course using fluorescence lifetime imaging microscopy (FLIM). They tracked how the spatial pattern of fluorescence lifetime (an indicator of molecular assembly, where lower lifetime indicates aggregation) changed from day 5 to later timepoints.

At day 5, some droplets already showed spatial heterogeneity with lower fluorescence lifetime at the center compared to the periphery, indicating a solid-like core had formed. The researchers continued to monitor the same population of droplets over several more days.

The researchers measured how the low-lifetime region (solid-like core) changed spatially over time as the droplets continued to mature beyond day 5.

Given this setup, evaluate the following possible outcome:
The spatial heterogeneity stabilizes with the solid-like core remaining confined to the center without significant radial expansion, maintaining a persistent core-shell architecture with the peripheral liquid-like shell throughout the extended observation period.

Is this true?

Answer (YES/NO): NO